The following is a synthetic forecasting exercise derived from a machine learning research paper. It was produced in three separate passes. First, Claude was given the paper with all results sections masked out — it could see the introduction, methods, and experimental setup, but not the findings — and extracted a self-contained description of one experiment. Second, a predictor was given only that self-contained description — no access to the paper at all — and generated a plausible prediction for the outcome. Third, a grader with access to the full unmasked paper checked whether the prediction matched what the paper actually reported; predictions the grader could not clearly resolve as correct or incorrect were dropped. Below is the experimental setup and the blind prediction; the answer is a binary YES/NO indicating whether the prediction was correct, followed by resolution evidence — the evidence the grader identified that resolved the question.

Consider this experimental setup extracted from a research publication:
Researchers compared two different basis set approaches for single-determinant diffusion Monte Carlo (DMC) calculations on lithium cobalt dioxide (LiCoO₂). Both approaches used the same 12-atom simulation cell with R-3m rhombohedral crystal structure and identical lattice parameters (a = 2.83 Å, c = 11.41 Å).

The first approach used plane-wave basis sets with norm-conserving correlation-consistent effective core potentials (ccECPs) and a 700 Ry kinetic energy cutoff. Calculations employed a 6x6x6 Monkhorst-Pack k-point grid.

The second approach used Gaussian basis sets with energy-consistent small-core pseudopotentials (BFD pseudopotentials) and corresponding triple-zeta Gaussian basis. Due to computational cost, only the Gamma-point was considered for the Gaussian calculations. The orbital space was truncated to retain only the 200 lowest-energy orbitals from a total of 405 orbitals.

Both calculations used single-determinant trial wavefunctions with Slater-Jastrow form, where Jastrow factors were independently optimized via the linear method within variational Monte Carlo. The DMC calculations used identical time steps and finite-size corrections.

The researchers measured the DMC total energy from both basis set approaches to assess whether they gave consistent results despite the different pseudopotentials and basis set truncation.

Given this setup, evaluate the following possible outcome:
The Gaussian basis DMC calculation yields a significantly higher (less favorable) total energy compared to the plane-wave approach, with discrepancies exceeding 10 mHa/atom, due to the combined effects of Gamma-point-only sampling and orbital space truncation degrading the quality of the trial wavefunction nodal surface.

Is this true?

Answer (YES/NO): NO